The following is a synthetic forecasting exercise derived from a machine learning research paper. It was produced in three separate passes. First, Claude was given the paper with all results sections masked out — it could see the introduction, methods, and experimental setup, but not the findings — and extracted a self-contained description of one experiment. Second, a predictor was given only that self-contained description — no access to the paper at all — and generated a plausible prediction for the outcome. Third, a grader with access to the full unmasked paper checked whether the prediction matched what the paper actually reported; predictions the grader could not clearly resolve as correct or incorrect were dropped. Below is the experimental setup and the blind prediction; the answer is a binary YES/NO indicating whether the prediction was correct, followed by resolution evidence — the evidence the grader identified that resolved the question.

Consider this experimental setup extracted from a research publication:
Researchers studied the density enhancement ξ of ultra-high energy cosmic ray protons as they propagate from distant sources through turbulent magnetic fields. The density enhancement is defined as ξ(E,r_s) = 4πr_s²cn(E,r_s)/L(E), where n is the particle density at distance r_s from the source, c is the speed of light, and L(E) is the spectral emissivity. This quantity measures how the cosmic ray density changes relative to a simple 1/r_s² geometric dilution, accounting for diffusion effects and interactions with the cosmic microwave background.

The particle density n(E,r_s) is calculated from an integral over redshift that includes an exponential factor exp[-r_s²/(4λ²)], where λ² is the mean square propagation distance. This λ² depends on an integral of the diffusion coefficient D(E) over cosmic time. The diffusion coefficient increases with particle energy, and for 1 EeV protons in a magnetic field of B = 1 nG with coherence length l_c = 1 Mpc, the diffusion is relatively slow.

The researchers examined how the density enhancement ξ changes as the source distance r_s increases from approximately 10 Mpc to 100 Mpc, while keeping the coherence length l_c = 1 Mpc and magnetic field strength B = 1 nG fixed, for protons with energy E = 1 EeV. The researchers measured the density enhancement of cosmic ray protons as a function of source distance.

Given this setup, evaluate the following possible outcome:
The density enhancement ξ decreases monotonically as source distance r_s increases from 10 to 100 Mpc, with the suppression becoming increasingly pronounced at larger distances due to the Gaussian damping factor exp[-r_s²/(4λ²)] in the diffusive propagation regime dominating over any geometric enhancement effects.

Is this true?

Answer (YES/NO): NO